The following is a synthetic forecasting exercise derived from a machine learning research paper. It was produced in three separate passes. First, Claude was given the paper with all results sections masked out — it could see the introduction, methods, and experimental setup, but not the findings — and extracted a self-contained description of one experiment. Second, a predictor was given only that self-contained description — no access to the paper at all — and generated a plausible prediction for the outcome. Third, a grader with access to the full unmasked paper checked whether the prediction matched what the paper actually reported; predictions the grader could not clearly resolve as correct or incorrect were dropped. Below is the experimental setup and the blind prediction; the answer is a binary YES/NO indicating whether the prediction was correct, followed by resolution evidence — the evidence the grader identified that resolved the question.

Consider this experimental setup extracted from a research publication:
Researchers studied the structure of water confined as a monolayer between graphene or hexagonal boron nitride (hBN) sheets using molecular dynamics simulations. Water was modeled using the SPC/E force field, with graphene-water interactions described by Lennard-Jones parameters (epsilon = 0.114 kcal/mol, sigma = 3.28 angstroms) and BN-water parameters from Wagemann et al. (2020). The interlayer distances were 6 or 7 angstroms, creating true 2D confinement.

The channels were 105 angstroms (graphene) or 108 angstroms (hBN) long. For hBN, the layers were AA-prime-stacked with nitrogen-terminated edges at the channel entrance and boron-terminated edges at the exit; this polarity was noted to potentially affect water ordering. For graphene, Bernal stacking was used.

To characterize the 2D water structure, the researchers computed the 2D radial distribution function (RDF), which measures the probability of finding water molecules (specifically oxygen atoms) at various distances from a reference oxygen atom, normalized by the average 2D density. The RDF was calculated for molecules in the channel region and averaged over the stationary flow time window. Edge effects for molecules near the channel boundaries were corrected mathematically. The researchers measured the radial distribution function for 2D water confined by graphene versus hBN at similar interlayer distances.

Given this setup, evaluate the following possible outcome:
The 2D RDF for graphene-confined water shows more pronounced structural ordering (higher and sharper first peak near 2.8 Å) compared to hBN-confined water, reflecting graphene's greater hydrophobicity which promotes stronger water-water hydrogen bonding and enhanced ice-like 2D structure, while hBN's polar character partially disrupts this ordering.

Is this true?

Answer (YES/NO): NO